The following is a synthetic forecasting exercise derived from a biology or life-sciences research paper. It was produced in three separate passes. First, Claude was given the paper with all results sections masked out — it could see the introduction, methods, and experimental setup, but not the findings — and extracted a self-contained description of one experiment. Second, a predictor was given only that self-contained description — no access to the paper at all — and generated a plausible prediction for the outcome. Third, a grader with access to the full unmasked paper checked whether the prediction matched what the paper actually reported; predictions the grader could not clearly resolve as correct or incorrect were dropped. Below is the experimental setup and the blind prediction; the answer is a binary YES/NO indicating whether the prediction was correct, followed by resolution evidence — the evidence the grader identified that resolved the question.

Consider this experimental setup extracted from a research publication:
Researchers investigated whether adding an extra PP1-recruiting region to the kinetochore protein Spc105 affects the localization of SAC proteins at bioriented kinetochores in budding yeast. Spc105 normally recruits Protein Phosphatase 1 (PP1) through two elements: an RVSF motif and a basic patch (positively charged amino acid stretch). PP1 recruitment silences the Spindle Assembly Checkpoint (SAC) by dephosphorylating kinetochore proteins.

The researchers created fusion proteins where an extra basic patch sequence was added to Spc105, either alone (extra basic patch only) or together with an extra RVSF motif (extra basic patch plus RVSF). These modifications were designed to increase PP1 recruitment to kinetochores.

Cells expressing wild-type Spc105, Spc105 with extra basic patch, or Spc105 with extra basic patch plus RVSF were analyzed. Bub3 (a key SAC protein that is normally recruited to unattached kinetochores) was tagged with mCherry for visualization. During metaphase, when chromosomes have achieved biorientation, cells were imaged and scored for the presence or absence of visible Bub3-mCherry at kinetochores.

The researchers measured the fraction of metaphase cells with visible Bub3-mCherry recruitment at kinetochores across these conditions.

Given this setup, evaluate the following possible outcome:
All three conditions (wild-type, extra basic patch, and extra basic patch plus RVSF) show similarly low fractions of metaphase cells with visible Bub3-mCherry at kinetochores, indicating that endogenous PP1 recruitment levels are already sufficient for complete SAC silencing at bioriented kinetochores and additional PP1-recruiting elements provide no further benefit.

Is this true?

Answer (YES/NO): NO